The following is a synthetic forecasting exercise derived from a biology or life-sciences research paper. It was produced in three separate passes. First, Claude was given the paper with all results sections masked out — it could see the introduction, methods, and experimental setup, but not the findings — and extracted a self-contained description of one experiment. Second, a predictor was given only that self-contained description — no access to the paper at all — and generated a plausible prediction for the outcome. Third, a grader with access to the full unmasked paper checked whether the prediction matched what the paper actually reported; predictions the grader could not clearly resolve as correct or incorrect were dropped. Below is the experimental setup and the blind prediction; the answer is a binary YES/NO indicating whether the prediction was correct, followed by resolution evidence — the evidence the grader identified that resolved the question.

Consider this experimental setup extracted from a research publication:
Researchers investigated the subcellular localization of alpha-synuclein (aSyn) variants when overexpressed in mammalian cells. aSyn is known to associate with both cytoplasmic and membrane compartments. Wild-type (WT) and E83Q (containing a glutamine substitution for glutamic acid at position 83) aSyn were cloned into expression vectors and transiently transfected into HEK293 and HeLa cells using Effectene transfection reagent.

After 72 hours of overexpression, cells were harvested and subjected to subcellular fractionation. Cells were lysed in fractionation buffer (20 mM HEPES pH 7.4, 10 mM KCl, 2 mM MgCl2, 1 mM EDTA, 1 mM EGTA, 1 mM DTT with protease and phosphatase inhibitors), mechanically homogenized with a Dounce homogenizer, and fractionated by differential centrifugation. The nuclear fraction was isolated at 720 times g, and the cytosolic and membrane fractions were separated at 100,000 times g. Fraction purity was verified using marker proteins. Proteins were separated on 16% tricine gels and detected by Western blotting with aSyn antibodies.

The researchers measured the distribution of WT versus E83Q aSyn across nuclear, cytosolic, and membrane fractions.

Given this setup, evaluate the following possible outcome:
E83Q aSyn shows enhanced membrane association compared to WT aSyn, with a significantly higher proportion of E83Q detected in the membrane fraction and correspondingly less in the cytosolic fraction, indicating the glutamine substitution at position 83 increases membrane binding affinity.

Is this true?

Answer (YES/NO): NO